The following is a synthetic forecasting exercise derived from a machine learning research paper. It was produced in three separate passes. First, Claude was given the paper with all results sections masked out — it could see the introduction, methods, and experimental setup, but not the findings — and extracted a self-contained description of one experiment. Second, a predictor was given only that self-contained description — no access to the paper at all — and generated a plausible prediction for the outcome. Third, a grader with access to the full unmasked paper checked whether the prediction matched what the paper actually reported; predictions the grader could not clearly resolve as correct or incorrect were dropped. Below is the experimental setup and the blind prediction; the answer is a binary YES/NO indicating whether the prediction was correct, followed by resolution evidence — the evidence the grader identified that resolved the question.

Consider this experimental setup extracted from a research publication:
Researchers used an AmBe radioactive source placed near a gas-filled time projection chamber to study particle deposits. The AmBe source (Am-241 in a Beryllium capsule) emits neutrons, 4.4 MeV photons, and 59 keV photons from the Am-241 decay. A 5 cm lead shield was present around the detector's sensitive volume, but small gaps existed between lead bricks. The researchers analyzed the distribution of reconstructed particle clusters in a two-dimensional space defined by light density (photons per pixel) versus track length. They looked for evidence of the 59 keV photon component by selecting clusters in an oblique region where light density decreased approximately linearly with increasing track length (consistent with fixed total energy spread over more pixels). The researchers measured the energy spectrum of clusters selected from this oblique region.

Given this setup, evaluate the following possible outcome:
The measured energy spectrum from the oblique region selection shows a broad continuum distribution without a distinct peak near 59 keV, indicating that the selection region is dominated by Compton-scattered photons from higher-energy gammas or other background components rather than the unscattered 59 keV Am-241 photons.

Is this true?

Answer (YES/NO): NO